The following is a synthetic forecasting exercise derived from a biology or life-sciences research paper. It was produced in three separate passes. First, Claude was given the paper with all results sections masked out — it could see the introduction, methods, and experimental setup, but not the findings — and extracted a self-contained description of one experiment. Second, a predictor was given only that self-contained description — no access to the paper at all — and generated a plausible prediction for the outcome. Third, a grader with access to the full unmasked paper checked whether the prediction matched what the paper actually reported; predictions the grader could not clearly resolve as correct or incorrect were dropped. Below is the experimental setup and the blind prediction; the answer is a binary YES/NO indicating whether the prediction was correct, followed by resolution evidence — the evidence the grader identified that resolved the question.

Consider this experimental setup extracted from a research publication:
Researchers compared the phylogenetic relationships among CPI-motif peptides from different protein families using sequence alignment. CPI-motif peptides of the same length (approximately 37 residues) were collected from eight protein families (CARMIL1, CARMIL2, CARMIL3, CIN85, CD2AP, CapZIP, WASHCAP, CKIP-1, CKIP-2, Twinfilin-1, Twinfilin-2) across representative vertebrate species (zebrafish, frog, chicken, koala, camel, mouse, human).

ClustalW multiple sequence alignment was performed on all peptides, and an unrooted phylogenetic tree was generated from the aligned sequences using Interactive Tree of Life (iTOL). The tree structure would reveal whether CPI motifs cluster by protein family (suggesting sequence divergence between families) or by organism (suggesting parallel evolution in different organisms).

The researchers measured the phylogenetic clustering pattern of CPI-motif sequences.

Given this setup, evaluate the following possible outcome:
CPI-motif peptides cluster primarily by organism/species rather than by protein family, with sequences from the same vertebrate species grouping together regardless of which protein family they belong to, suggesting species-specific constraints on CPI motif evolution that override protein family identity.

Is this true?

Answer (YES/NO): NO